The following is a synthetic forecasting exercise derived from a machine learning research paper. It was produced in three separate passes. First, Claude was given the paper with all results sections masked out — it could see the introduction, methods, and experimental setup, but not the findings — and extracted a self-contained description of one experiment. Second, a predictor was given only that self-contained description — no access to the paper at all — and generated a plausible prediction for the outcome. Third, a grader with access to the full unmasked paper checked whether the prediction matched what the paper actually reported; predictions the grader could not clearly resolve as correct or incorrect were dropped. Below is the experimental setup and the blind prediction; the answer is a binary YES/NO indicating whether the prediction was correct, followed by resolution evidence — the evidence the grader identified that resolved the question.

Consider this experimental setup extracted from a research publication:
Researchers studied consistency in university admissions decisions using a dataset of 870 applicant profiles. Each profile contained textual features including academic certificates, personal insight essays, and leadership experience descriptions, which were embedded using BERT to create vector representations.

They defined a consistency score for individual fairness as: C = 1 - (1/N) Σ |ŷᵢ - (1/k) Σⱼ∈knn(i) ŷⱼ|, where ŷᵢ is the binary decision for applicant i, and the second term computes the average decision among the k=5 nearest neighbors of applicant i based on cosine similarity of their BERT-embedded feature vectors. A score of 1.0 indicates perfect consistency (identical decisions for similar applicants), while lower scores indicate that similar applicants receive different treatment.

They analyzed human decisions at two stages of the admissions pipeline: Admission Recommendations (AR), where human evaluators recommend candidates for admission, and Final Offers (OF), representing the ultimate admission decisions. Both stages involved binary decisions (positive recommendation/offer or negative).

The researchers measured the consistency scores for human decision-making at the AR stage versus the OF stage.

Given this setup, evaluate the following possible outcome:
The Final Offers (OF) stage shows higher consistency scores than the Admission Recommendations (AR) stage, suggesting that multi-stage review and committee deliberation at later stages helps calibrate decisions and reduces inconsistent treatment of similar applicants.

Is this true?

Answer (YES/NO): YES